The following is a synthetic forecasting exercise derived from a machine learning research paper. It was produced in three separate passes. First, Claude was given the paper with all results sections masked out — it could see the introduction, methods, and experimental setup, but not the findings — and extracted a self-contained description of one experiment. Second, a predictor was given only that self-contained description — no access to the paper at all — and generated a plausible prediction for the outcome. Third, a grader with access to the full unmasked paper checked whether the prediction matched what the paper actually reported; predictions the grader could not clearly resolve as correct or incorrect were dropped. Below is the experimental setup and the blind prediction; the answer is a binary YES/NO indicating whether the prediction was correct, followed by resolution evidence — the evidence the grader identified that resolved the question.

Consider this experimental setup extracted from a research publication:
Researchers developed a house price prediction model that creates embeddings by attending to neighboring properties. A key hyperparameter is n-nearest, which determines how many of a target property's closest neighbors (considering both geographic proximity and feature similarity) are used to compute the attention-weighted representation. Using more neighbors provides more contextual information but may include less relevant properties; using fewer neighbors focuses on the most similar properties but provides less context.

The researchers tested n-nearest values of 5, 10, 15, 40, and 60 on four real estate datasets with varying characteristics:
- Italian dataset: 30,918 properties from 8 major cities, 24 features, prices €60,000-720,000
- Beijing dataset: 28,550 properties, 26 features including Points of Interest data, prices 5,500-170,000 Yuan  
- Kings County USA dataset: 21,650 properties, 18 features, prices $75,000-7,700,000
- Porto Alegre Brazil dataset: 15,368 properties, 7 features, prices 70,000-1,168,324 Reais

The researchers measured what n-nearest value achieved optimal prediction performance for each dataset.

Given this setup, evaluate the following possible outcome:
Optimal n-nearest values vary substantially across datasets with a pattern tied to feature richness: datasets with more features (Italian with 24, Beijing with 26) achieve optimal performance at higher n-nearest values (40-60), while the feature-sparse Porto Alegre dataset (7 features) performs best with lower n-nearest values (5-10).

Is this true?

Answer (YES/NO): NO